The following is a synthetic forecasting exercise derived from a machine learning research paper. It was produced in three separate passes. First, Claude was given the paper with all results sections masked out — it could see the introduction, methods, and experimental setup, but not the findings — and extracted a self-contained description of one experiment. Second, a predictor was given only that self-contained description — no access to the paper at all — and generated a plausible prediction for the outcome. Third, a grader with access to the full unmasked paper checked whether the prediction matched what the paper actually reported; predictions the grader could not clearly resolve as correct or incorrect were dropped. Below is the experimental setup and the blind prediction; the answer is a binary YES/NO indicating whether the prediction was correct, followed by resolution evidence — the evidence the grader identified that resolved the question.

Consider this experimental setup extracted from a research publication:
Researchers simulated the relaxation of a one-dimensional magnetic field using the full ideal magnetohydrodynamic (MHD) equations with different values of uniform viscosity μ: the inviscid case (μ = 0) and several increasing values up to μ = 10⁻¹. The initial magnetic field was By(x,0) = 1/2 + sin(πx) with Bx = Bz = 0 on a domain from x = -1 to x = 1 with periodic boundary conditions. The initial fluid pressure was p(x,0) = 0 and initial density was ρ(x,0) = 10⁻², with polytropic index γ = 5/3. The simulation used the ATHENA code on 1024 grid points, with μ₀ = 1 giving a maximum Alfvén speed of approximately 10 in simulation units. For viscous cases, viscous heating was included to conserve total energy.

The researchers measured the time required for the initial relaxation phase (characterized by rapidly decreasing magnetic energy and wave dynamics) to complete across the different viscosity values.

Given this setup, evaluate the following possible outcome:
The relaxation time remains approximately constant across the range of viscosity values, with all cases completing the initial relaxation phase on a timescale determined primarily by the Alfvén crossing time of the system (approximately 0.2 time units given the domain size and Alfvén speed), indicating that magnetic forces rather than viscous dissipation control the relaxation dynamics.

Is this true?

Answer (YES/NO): NO